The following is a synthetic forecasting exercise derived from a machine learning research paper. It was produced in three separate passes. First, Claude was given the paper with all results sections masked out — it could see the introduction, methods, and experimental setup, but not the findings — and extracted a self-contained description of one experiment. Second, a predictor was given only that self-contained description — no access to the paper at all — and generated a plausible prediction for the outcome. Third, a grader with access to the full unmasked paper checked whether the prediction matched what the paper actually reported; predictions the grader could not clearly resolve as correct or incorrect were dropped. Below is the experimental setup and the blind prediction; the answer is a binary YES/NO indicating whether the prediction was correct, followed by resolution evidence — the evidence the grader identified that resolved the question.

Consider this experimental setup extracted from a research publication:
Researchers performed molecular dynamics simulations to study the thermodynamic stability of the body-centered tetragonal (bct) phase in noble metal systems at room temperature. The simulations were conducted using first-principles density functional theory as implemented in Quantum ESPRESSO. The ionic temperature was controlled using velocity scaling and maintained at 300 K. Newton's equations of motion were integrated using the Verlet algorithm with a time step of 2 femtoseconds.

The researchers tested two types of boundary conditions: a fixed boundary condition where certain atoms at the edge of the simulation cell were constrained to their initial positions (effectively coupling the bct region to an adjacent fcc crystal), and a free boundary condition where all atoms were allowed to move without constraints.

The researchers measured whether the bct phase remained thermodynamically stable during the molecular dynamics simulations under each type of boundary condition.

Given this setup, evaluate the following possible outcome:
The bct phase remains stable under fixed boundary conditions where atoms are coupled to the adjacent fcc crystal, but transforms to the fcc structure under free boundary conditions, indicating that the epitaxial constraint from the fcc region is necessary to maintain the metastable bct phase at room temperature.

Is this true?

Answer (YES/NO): NO